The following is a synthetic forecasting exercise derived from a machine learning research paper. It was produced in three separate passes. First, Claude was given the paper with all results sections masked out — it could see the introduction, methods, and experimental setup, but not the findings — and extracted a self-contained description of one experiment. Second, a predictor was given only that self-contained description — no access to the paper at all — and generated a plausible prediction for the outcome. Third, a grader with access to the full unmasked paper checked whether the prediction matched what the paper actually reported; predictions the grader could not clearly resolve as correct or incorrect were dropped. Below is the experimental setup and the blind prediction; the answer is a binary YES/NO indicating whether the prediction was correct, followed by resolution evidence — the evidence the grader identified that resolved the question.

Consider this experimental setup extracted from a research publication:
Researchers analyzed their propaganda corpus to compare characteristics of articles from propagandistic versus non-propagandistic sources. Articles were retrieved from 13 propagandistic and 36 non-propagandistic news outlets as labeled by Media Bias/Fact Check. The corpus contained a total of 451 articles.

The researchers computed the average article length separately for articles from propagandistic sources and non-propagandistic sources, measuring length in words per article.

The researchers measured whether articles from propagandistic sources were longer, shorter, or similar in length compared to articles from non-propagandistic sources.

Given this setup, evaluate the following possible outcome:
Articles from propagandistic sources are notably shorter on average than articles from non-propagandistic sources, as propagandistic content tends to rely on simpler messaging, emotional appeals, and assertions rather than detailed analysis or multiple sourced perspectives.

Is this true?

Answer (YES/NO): NO